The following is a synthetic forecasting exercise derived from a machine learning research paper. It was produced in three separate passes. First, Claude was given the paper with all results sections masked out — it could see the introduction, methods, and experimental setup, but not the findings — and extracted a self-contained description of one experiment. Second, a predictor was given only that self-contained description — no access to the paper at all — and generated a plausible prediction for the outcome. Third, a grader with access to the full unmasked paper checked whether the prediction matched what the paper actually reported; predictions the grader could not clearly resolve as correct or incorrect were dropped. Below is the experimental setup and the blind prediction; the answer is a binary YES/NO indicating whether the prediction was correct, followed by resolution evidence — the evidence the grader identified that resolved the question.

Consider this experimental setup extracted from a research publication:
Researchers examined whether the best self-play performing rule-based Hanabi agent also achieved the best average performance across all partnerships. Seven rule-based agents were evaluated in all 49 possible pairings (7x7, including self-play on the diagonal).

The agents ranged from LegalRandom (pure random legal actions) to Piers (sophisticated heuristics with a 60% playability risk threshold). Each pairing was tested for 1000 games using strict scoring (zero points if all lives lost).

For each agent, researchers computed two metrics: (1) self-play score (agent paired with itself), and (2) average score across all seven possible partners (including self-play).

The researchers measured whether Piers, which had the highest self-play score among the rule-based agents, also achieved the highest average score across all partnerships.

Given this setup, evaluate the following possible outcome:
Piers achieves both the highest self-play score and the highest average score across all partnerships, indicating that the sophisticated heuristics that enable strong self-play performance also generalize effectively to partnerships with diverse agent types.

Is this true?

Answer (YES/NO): YES